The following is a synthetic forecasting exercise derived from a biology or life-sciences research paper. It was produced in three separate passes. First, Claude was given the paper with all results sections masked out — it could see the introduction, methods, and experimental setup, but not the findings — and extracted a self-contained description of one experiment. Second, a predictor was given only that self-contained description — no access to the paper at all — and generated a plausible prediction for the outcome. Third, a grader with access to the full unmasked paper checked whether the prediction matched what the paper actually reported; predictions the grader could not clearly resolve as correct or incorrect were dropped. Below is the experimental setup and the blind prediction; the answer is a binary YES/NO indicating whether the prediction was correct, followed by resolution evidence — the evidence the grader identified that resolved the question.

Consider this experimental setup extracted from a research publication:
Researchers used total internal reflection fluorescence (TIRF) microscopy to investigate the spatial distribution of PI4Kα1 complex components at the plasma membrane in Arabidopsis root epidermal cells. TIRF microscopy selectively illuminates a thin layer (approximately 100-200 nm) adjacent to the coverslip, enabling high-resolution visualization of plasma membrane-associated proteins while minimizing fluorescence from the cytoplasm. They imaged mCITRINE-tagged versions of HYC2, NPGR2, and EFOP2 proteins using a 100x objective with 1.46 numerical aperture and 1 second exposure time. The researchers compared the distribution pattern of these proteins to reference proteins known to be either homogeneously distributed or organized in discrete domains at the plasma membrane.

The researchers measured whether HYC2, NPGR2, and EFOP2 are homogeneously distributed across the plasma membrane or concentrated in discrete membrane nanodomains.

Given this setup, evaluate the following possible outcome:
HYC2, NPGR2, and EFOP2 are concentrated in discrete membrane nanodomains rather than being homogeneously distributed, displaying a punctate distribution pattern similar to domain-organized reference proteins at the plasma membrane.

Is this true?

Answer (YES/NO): YES